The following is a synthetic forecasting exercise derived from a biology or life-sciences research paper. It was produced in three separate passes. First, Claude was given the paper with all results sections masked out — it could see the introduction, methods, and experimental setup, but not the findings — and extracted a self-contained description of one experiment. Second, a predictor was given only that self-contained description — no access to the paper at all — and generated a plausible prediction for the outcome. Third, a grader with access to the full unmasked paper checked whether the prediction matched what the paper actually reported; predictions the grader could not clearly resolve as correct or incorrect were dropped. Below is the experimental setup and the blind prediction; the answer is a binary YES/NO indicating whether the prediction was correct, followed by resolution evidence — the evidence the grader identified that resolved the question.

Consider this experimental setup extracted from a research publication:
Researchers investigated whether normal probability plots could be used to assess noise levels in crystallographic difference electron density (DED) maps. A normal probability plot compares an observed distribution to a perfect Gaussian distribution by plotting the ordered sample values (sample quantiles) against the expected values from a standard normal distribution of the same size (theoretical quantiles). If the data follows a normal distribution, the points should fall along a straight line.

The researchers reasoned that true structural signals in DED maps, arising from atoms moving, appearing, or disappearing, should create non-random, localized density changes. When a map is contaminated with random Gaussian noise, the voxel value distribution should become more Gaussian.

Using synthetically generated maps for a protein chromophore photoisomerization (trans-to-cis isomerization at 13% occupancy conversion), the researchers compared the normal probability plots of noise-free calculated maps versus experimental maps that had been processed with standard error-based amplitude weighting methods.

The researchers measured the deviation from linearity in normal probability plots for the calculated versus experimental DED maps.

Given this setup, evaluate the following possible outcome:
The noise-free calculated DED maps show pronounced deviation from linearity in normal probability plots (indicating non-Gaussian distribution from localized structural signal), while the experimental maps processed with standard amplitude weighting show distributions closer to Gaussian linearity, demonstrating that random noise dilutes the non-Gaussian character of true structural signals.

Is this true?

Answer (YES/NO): YES